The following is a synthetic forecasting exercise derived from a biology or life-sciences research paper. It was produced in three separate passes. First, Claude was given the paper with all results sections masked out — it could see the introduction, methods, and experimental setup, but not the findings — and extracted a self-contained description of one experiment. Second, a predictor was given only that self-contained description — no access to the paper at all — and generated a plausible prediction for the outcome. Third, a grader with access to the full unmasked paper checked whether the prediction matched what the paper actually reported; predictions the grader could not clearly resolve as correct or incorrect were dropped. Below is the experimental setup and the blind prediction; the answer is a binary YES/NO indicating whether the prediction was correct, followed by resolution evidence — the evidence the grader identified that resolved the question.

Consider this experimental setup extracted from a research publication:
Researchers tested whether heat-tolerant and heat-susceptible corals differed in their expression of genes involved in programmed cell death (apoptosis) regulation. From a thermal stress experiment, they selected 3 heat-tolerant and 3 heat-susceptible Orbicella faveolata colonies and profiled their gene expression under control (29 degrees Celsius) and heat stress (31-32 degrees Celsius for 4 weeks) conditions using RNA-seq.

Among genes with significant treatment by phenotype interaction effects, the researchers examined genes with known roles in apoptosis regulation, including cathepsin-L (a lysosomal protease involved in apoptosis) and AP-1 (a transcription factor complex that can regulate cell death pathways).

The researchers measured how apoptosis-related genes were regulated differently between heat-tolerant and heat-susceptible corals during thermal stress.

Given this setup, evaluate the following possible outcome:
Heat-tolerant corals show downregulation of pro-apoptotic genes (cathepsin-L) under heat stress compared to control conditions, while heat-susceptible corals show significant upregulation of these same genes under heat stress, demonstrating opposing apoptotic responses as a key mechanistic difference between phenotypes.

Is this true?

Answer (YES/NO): YES